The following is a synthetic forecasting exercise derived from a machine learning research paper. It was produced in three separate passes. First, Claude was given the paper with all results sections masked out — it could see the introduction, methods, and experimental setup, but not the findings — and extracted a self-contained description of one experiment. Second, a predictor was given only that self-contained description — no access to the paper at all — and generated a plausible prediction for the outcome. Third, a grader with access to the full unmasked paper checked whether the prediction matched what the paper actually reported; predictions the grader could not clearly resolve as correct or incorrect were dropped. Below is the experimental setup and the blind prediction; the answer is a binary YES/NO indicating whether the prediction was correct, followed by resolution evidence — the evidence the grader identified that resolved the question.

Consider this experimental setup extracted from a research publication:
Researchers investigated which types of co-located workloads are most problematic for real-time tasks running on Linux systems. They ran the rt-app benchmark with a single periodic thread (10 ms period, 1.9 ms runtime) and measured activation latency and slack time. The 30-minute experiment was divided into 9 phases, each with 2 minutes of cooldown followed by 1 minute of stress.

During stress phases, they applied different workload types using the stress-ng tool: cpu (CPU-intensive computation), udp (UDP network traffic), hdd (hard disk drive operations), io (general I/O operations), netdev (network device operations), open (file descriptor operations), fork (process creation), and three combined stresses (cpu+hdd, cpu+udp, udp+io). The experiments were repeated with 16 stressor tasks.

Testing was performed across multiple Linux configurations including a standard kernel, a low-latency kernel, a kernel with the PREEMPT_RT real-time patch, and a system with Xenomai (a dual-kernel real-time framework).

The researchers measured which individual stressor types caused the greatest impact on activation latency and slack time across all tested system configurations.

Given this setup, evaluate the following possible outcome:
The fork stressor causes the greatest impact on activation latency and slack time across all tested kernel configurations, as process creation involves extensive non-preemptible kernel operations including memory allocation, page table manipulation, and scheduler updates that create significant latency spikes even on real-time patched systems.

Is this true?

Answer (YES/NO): NO